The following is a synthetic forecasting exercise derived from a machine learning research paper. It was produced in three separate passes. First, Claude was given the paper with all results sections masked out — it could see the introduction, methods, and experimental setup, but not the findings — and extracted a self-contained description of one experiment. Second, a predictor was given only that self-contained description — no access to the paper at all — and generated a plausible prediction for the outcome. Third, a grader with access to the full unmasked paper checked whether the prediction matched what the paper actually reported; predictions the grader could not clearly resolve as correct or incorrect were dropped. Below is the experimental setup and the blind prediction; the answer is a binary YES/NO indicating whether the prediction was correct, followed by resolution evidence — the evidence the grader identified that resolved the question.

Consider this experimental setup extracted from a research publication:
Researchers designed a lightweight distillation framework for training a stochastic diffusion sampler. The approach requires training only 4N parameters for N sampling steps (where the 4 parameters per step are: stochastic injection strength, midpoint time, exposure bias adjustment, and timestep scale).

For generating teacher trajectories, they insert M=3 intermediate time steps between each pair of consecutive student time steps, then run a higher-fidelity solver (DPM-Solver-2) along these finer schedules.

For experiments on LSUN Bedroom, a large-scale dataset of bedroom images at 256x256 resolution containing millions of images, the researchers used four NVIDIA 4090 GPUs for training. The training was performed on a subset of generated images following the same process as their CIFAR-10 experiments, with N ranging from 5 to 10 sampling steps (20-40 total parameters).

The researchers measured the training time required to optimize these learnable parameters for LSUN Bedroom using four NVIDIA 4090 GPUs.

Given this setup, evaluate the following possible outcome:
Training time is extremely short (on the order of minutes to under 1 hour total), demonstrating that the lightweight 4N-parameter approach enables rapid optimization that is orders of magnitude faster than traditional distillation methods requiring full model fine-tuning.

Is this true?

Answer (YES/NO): NO